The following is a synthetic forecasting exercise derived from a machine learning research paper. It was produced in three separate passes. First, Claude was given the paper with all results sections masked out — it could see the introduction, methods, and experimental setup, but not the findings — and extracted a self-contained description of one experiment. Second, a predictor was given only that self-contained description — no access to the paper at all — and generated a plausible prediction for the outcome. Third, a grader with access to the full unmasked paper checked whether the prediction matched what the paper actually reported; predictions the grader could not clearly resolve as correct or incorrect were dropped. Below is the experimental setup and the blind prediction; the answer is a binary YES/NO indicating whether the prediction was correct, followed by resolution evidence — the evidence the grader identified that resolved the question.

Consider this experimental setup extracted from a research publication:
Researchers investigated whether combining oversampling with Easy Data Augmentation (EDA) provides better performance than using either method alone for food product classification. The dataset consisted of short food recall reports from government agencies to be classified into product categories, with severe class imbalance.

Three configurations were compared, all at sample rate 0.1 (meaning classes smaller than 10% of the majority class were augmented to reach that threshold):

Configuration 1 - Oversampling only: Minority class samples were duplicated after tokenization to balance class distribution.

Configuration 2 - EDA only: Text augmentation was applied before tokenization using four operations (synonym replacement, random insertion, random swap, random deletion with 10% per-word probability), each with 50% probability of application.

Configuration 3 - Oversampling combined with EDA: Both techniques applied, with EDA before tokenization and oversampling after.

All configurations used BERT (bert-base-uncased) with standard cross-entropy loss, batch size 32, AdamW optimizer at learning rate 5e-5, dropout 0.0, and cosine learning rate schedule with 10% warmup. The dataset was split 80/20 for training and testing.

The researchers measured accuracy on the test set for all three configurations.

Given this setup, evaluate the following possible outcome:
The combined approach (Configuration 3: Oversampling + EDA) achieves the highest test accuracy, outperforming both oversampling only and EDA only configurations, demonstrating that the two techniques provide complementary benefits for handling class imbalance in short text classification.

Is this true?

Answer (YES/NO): NO